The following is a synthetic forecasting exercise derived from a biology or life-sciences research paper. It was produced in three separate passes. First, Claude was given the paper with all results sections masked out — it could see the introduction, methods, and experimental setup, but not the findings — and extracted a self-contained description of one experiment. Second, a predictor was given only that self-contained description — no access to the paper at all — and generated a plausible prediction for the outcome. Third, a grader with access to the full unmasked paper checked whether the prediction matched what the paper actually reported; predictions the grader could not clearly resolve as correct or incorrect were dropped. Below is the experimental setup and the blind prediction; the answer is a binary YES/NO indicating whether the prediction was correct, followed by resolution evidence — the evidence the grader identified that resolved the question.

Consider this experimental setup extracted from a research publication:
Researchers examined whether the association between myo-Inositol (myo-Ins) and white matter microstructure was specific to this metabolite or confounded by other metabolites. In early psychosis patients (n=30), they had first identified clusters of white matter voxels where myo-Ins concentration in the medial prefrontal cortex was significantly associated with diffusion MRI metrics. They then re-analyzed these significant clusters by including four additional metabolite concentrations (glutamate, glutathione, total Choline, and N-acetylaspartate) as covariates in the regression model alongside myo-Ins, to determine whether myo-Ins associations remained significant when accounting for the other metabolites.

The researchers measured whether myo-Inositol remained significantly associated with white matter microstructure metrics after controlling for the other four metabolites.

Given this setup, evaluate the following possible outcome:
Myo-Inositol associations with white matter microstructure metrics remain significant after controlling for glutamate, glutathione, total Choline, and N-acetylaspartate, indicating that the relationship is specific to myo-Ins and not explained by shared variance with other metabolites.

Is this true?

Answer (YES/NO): YES